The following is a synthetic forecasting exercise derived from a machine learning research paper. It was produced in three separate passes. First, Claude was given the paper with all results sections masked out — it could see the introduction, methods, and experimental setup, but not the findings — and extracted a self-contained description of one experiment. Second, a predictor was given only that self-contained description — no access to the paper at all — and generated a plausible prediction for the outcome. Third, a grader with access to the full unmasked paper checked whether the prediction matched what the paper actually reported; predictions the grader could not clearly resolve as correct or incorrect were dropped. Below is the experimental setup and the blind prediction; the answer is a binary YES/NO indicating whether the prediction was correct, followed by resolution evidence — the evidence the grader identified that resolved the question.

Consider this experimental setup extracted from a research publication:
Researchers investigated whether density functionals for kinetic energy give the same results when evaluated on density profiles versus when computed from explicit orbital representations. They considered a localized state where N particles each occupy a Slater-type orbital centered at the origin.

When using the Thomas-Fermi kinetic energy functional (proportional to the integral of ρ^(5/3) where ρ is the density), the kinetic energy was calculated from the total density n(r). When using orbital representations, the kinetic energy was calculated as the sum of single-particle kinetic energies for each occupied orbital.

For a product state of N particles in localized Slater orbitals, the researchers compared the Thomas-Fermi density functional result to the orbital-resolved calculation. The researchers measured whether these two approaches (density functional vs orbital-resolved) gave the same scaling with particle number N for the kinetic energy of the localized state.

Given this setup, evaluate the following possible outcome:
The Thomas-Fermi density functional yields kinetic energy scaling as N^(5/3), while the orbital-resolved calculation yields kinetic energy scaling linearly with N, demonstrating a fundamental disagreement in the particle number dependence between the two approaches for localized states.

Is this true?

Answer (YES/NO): YES